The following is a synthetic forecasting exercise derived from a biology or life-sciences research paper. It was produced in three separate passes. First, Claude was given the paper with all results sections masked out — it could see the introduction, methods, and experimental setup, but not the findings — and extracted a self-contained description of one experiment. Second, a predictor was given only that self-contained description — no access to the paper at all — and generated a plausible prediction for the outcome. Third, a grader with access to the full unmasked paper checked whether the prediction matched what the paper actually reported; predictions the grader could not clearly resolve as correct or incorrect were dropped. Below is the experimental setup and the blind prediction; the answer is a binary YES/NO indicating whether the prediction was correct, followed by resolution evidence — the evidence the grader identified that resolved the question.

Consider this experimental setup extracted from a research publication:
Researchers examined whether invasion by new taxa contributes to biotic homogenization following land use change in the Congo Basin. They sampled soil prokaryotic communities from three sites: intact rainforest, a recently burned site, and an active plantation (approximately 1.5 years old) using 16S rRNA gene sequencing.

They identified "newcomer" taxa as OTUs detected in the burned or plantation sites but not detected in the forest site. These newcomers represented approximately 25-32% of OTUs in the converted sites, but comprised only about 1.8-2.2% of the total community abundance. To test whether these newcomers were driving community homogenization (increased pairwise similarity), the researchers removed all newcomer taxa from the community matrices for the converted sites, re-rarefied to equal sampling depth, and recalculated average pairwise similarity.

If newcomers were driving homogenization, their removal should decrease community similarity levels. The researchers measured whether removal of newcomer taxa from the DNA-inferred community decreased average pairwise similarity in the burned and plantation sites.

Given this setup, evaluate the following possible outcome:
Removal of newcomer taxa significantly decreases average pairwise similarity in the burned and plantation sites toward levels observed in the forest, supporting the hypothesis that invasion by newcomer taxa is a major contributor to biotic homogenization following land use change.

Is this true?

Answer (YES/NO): NO